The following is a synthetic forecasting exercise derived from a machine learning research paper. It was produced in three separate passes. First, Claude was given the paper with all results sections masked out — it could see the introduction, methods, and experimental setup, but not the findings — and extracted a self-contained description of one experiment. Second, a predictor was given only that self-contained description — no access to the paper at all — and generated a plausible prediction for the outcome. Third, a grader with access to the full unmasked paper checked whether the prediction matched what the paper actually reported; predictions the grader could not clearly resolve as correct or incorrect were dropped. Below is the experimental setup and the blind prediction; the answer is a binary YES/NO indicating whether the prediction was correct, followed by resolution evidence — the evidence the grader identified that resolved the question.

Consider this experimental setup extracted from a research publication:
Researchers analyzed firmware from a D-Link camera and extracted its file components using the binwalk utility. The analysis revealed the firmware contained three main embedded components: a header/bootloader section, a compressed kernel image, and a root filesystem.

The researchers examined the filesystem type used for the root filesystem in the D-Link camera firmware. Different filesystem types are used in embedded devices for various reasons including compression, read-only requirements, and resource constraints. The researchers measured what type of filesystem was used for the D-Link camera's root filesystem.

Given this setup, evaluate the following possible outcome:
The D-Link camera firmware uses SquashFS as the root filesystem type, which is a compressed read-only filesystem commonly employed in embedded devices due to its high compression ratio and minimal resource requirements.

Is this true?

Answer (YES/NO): YES